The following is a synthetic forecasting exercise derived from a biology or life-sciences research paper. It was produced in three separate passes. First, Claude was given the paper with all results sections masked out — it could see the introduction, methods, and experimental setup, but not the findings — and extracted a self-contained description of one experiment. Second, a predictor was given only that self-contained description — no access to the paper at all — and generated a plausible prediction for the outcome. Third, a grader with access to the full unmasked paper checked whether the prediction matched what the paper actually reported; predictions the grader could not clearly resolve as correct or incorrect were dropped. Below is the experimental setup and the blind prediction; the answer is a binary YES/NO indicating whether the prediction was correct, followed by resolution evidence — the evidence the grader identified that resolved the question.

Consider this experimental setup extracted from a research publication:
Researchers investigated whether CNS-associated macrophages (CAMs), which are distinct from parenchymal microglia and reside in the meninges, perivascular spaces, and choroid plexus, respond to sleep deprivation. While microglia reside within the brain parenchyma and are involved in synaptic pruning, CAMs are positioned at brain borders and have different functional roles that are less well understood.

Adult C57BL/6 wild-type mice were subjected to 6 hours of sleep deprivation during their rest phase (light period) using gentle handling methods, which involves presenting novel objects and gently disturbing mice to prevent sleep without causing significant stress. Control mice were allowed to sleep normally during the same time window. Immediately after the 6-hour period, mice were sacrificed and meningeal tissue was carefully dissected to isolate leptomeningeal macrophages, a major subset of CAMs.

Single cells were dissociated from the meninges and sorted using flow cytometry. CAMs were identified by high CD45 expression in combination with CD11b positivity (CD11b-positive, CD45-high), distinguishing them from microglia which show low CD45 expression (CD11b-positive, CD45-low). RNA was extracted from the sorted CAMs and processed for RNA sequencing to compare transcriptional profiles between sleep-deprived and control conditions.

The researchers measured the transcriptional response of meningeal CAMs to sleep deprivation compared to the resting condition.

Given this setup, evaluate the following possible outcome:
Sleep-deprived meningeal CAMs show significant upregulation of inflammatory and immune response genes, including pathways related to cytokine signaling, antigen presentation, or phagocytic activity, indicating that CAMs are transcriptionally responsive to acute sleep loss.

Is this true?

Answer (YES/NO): NO